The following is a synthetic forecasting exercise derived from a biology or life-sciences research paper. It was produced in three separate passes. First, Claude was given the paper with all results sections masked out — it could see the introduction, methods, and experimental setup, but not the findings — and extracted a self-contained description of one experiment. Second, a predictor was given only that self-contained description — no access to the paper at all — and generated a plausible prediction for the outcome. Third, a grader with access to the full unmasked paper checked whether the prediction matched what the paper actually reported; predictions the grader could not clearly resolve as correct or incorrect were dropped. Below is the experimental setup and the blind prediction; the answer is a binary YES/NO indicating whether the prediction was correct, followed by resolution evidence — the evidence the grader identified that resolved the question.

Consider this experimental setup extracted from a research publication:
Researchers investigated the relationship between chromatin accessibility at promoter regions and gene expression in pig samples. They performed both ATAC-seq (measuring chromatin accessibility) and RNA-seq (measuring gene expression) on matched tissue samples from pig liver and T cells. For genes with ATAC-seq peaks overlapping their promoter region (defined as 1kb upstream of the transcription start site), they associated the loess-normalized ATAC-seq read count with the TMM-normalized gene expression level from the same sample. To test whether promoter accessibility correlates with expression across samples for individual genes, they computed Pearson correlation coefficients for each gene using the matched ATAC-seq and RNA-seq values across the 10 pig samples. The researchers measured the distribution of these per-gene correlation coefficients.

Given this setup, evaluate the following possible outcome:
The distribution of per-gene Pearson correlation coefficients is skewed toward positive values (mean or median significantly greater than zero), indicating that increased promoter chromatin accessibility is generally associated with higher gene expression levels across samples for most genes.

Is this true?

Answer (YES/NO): NO